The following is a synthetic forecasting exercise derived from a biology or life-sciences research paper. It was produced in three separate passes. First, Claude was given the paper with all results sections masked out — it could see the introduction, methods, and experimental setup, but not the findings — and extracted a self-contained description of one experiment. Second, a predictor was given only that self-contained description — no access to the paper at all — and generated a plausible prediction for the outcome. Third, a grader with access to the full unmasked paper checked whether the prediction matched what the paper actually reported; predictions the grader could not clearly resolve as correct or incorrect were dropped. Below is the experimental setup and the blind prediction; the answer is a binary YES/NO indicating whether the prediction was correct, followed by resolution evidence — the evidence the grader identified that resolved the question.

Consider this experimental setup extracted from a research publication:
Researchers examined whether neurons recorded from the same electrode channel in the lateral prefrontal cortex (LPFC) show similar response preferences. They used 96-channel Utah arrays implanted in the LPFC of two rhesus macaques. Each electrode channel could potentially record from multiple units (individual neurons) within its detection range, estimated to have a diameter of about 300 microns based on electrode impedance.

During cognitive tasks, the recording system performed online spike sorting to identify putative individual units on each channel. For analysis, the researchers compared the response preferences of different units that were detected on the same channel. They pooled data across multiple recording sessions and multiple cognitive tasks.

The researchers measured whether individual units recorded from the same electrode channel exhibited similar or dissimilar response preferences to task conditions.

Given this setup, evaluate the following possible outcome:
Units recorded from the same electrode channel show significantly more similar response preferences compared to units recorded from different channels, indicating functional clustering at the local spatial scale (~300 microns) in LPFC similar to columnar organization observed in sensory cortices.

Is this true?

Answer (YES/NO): YES